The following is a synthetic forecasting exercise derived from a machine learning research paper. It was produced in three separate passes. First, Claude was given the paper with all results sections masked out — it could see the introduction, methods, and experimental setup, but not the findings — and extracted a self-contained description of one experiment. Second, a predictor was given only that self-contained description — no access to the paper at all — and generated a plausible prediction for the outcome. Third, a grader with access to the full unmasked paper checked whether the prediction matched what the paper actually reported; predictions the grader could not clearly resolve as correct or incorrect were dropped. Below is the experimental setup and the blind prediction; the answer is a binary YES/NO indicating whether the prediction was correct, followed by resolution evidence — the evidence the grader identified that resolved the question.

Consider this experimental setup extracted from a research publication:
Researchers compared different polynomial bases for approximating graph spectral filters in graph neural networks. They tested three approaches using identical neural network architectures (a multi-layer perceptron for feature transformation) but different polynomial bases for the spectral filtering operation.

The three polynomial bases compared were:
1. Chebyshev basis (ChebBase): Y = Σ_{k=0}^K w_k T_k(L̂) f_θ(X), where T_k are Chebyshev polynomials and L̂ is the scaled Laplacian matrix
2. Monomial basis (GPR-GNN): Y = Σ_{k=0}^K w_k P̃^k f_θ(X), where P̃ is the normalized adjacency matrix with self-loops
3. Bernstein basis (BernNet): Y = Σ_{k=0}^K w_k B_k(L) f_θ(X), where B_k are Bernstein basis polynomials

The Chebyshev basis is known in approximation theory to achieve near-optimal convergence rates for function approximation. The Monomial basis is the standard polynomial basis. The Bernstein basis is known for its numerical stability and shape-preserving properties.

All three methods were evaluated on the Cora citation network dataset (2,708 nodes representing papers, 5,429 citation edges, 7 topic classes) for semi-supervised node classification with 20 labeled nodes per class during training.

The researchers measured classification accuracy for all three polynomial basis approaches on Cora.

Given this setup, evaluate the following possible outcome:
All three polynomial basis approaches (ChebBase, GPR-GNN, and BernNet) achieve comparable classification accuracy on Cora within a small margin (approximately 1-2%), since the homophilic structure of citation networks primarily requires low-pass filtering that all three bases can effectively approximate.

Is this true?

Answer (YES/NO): NO